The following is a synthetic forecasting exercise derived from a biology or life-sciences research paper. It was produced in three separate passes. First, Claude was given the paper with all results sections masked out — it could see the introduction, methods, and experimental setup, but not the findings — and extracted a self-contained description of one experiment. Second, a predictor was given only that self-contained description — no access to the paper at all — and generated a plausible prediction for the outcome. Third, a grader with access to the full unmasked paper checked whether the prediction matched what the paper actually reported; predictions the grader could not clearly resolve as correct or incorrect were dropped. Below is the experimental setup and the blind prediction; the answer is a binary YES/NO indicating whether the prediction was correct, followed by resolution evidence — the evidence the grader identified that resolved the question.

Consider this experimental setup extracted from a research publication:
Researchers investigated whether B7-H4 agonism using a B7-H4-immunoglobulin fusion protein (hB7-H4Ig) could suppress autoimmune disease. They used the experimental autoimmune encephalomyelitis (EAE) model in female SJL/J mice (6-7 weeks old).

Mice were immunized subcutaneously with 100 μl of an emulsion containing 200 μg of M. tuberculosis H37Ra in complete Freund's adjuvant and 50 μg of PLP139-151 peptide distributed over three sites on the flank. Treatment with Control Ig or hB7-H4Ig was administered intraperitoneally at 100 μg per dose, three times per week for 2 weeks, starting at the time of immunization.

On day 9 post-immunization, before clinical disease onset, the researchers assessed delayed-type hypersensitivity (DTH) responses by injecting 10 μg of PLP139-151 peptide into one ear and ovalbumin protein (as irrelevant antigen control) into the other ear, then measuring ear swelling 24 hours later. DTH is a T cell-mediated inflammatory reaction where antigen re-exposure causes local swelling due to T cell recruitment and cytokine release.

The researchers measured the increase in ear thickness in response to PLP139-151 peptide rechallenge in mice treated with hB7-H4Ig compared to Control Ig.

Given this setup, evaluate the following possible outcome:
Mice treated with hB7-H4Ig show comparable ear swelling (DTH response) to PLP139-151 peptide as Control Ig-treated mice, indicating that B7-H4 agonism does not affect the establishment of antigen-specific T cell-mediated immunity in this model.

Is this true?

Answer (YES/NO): NO